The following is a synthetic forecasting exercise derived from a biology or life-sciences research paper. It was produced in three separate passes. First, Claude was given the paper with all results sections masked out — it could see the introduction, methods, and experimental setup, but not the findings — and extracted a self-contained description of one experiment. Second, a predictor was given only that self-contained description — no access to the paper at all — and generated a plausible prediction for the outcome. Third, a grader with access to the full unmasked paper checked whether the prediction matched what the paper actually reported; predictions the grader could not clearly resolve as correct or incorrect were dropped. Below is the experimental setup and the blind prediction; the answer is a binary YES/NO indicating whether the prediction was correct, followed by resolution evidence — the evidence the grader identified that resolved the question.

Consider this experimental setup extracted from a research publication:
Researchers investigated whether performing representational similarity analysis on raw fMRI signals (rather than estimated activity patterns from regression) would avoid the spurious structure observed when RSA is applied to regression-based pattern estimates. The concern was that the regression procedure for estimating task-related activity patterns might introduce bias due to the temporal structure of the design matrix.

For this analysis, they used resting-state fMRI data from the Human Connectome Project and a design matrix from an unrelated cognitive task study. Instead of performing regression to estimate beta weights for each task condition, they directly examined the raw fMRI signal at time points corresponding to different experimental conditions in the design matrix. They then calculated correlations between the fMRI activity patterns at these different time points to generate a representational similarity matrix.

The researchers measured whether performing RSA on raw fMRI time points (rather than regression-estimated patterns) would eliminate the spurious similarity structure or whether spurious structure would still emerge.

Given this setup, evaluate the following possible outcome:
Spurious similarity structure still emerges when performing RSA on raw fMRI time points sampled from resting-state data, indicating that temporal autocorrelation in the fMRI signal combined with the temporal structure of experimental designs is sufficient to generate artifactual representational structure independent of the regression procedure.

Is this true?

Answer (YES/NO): YES